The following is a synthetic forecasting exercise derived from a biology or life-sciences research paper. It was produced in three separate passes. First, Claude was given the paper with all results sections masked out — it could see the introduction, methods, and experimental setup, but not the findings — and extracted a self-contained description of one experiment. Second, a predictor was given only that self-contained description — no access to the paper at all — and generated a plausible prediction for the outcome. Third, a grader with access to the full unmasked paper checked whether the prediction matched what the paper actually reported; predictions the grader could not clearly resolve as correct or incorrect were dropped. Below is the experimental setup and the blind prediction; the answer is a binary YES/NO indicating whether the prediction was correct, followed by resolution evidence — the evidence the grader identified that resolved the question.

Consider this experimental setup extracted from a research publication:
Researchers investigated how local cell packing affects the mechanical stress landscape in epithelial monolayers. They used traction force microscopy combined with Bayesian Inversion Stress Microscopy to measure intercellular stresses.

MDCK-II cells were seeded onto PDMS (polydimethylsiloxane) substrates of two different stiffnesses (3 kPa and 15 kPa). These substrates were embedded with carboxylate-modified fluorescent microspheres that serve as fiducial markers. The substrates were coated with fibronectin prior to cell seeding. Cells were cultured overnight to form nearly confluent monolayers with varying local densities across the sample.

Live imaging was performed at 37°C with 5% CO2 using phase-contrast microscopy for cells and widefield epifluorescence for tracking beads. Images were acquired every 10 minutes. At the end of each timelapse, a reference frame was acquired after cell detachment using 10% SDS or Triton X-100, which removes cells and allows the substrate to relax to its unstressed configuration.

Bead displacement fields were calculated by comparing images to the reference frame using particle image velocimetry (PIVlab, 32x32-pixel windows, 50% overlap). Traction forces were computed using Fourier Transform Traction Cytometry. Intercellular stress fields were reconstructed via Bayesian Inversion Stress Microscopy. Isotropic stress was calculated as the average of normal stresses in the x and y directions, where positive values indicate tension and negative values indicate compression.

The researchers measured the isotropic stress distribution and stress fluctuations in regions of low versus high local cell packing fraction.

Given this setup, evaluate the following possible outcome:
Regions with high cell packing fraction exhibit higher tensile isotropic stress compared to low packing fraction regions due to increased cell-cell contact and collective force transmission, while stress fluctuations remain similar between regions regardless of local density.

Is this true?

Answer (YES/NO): NO